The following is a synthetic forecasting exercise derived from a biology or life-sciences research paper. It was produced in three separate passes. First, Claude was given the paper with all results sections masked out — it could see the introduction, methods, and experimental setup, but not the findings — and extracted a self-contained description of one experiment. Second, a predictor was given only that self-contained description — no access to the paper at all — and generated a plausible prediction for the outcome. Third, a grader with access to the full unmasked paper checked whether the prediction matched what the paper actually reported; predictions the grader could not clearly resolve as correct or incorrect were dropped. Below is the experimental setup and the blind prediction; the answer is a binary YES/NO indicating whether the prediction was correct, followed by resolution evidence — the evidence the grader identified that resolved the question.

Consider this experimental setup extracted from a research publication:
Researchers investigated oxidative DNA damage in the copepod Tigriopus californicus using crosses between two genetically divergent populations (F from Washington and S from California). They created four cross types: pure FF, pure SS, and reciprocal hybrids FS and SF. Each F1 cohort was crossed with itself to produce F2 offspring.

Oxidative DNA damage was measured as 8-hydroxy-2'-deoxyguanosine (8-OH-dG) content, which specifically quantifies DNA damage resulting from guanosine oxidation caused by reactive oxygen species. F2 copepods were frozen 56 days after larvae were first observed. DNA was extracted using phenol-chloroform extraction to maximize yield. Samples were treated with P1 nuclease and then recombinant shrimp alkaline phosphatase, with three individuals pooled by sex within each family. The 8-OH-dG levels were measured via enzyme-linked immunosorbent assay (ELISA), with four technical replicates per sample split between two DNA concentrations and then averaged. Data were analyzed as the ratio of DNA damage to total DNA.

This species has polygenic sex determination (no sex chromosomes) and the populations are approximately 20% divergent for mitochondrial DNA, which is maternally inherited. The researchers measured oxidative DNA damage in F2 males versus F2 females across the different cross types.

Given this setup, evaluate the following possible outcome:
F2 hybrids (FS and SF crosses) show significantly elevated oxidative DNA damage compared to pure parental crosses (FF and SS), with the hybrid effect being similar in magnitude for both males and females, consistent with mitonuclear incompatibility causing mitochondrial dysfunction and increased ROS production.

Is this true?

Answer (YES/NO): NO